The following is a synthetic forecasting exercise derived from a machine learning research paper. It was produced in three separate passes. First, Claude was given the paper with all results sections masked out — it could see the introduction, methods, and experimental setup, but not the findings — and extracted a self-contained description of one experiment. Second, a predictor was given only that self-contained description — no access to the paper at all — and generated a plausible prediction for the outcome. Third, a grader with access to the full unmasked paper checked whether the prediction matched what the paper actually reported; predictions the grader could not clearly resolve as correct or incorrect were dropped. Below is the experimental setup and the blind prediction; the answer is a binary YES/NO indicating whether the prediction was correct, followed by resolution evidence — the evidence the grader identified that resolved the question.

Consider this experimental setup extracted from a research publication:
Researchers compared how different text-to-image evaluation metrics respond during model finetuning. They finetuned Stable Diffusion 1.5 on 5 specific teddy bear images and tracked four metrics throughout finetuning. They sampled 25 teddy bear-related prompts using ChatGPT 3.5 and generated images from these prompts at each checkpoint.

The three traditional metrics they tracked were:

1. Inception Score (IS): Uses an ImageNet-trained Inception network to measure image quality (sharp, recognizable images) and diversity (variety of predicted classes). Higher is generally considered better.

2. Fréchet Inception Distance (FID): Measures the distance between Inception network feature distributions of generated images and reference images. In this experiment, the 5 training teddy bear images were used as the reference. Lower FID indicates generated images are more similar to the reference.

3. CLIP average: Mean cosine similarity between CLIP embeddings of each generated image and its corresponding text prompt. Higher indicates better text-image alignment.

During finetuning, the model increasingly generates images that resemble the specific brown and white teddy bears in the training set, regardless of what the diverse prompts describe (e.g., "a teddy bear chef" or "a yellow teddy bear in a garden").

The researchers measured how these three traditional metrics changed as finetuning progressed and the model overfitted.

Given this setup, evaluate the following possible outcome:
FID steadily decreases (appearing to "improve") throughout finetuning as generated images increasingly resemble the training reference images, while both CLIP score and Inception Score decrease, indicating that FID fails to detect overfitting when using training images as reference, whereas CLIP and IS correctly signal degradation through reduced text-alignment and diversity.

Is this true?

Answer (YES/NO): NO